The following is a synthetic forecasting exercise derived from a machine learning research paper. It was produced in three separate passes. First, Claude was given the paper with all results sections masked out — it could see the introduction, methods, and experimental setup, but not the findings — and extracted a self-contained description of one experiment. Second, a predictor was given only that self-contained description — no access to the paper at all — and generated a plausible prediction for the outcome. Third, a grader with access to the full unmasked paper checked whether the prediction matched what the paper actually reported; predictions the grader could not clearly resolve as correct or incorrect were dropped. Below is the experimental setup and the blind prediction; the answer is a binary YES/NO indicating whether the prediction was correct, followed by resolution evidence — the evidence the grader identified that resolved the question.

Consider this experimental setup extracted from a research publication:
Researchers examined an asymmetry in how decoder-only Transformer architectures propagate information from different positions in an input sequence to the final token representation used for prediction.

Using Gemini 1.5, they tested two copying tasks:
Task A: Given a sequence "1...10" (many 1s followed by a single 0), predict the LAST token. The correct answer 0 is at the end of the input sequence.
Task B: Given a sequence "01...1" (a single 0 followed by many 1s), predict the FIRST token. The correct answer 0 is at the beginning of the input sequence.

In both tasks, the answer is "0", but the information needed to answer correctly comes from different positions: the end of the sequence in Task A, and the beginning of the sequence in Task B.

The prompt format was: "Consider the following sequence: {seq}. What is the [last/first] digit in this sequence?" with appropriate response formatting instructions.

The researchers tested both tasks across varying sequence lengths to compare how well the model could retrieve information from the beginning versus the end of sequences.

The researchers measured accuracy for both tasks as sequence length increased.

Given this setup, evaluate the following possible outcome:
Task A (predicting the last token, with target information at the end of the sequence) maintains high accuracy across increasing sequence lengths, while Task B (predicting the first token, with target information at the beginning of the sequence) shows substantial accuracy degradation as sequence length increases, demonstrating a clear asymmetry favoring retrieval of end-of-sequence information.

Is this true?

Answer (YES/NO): NO